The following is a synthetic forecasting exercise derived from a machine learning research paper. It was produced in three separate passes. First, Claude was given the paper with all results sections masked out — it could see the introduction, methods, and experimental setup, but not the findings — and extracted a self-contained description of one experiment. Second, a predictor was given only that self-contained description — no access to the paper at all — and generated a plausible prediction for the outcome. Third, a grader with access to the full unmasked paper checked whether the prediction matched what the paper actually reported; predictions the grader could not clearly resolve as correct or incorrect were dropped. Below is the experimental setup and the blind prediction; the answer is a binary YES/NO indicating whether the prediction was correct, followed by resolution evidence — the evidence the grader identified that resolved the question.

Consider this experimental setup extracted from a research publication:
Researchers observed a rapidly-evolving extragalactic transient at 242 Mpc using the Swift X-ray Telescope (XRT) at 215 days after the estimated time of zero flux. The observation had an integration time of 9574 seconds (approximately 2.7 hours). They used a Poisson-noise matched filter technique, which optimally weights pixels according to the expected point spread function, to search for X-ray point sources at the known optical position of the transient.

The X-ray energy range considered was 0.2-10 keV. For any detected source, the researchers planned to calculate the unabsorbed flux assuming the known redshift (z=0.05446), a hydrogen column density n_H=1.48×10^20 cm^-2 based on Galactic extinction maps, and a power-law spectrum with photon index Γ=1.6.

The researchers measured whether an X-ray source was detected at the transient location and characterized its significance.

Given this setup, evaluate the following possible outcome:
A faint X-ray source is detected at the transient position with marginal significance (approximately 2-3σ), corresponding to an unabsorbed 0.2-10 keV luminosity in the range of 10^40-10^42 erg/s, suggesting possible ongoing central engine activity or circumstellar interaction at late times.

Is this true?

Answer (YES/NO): YES